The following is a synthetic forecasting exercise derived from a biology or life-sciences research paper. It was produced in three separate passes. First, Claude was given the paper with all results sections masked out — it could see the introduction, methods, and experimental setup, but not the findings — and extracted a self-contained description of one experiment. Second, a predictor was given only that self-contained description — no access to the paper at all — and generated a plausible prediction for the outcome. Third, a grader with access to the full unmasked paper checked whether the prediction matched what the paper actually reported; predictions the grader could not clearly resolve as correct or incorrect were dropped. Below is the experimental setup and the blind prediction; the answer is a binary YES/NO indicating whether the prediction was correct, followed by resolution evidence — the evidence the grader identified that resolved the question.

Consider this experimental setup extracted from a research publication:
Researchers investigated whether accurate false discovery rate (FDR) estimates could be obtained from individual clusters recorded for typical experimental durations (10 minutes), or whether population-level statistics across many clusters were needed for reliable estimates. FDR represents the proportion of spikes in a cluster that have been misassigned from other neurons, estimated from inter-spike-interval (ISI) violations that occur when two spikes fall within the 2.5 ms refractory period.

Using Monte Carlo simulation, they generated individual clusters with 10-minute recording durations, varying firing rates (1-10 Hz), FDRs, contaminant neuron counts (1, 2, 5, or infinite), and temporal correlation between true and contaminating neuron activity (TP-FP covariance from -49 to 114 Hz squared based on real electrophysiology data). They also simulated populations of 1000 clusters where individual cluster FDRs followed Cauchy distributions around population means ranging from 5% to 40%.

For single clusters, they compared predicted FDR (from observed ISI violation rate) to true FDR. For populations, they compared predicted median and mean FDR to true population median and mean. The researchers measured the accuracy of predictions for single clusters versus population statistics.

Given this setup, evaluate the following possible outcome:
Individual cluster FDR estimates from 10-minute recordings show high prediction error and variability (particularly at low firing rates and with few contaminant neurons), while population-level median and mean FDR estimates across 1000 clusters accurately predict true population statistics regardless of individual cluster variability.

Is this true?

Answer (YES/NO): NO